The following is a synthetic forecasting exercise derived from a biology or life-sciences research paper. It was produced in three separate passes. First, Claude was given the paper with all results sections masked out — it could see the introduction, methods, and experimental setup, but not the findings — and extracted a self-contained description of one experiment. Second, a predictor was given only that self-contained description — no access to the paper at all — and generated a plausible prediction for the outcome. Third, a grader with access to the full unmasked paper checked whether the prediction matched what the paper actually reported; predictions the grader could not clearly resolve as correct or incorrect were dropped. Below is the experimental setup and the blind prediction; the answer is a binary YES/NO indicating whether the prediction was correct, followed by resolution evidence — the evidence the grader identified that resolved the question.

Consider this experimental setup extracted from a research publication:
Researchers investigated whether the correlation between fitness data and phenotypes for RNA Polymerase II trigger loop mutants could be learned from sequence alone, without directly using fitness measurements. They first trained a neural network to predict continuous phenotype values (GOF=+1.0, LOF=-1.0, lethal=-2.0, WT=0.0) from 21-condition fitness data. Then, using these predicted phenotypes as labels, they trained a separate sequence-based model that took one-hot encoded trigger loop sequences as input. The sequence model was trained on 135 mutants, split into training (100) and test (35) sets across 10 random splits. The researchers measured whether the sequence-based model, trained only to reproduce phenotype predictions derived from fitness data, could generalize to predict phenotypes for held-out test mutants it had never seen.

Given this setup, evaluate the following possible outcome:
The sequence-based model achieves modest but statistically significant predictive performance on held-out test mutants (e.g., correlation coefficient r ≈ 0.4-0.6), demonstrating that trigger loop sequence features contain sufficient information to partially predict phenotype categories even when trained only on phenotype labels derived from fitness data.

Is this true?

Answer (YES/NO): NO